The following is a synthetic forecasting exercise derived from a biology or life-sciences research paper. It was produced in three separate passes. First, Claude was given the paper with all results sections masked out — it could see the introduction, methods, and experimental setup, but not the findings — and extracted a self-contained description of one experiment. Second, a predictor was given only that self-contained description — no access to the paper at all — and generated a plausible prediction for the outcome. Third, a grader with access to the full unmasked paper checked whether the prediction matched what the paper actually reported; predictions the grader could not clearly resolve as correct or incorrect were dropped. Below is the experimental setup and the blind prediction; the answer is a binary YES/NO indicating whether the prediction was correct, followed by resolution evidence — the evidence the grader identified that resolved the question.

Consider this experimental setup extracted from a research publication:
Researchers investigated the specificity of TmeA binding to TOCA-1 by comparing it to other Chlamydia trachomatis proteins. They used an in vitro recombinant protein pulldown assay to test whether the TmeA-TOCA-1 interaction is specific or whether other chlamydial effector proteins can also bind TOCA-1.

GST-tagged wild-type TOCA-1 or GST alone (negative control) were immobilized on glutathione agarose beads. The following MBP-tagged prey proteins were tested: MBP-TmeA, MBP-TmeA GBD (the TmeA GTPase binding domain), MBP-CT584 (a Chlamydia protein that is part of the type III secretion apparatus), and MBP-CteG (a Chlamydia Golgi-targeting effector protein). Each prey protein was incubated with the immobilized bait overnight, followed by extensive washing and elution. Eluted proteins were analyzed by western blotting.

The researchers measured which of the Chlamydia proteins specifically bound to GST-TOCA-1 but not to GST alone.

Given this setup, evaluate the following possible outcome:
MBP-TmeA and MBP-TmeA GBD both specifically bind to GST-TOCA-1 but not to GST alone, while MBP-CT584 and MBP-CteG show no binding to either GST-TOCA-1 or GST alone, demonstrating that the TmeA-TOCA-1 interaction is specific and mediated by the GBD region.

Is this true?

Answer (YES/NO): NO